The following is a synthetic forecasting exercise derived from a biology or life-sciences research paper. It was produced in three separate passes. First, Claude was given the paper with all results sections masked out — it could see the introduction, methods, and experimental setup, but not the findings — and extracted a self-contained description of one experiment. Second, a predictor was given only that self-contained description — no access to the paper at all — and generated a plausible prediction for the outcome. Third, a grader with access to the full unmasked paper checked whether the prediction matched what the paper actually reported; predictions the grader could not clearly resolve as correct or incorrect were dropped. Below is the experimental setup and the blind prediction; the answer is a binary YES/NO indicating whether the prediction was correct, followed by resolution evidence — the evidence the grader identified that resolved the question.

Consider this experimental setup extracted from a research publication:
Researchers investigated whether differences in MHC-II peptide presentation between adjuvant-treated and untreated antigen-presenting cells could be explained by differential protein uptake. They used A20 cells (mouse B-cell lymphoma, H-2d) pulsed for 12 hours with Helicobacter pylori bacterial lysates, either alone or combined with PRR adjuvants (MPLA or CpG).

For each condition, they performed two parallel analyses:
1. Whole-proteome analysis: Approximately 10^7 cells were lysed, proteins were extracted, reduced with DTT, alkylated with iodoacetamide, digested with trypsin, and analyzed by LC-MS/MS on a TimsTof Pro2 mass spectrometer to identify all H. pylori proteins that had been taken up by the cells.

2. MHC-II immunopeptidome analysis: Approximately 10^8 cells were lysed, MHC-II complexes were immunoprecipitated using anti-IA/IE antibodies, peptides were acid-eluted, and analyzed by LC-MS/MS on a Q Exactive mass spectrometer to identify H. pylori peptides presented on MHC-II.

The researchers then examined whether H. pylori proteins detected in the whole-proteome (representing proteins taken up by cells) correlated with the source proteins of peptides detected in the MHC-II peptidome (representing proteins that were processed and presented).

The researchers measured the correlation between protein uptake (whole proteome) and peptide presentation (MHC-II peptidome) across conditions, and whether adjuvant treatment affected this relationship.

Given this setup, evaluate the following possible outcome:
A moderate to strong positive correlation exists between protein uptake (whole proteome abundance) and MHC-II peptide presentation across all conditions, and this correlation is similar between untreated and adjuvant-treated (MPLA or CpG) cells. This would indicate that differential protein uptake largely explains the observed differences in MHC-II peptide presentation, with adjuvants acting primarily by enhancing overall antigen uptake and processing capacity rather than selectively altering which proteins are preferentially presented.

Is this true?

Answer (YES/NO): NO